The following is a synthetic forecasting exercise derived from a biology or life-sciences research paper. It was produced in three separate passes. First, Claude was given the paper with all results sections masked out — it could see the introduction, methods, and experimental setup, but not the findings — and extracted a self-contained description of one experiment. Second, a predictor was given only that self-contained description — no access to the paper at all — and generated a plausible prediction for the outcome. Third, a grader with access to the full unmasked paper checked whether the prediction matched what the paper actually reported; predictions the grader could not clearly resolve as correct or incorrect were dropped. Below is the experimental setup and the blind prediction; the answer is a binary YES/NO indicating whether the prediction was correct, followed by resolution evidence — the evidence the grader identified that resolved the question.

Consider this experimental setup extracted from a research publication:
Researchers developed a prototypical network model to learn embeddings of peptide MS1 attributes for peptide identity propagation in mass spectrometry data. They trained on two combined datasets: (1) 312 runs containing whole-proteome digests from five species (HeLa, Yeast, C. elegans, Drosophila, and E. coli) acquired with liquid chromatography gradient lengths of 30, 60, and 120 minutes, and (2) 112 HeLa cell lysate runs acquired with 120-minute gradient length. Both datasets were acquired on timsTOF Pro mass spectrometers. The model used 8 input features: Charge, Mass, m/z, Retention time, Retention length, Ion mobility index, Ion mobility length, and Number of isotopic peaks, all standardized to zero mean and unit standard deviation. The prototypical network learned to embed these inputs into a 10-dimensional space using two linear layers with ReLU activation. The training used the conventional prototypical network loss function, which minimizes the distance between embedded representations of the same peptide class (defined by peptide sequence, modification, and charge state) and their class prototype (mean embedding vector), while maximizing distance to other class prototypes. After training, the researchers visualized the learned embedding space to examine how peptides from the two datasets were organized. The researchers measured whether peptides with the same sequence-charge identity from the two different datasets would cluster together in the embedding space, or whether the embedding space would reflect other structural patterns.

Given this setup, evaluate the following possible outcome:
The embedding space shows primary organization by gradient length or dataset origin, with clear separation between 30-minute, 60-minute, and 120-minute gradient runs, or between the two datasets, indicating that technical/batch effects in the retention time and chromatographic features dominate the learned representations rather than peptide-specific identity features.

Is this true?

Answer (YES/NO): YES